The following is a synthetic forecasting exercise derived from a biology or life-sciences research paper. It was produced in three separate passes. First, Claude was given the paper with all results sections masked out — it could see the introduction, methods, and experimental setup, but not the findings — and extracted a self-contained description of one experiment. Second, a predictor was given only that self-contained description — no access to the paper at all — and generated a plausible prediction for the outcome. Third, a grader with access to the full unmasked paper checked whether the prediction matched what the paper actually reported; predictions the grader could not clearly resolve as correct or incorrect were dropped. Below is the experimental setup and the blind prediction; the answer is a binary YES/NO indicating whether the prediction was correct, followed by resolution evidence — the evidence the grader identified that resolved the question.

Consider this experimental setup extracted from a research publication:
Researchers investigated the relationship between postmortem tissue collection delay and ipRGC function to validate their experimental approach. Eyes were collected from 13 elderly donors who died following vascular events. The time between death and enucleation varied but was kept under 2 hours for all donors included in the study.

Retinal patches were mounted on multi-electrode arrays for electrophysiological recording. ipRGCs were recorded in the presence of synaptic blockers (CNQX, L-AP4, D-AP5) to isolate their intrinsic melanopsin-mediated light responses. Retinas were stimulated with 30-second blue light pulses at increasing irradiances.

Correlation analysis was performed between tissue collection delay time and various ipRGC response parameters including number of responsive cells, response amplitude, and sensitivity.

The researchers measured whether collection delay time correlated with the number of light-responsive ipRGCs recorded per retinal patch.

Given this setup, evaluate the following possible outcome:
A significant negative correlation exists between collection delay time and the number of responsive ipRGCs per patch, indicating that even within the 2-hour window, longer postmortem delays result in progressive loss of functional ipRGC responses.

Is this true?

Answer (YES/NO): NO